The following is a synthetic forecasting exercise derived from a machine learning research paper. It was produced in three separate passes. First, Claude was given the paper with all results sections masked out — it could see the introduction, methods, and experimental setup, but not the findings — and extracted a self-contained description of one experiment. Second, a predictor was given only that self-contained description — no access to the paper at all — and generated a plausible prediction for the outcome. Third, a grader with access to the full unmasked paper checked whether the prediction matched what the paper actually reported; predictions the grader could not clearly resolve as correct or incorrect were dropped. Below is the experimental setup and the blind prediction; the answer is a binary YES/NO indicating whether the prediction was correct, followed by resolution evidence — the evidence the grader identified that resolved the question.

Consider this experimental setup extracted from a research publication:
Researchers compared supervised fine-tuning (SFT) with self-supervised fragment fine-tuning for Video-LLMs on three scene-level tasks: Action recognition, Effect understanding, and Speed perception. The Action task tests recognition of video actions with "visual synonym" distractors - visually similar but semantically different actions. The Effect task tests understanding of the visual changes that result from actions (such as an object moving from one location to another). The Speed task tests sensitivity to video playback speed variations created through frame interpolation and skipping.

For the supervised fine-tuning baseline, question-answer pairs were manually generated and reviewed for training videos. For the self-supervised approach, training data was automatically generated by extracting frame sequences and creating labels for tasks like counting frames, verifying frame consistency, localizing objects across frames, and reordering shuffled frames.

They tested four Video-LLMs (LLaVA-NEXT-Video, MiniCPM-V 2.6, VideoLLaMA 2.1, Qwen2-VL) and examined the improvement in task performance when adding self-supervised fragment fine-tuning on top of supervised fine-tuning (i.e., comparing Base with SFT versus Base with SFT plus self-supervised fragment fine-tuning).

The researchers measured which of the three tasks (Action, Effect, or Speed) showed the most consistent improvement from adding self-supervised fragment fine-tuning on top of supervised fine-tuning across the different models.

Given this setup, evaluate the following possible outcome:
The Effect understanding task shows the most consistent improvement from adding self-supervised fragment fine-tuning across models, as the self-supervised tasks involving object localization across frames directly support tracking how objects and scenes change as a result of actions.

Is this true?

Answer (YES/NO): NO